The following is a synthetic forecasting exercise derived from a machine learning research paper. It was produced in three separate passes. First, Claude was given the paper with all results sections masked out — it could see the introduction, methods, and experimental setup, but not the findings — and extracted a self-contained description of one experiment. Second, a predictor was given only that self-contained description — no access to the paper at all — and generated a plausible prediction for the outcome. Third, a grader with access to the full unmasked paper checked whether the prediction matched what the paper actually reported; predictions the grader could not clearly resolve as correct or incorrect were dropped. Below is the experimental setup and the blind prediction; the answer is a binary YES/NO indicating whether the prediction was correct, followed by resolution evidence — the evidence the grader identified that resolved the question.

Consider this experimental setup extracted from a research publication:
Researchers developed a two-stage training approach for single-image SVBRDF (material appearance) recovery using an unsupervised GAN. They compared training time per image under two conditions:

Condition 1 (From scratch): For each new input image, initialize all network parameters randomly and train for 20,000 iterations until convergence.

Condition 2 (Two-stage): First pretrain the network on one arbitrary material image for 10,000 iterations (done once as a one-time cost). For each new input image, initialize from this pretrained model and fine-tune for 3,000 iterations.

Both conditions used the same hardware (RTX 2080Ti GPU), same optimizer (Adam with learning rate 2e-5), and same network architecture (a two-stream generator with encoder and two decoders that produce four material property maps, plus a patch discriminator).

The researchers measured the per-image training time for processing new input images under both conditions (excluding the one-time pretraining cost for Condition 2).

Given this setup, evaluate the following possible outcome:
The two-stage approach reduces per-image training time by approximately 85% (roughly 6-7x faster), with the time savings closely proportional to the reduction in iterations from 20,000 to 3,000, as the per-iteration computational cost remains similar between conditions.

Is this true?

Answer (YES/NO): NO